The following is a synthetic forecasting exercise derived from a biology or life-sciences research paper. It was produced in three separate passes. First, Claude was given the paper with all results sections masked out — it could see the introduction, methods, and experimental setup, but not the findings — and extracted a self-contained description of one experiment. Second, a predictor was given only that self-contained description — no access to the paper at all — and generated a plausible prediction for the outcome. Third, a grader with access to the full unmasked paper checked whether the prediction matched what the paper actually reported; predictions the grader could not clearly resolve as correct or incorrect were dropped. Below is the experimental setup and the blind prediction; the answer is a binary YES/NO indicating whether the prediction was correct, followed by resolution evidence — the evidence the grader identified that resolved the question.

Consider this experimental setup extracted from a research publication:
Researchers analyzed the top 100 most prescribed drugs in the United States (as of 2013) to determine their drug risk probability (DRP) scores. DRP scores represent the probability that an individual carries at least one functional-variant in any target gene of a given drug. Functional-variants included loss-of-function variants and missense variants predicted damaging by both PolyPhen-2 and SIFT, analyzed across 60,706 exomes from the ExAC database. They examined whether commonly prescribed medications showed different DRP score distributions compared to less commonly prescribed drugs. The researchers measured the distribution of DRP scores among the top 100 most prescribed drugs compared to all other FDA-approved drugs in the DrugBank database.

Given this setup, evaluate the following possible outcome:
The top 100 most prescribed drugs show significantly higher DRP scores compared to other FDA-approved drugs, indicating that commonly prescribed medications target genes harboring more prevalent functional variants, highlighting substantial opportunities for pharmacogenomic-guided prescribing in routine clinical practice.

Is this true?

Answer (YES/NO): NO